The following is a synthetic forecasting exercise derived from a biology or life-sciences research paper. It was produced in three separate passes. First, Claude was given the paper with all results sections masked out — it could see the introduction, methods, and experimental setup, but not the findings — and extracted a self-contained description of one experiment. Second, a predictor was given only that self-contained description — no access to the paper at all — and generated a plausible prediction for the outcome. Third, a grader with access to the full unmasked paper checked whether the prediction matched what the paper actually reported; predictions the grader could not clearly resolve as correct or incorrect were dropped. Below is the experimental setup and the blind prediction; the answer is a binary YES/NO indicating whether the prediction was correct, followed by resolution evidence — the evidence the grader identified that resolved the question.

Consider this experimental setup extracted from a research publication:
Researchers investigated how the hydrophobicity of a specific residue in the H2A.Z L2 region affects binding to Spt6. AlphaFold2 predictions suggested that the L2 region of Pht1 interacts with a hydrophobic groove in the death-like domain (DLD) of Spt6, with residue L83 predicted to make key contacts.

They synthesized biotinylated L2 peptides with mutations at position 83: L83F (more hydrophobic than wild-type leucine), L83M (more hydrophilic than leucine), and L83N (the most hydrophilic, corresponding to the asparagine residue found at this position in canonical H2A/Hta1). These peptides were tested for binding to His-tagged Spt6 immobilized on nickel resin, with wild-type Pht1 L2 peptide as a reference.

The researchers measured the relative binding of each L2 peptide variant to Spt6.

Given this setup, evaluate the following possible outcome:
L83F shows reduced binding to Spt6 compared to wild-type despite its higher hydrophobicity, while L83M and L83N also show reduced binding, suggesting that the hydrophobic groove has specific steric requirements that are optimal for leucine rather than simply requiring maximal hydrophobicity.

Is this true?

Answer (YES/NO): NO